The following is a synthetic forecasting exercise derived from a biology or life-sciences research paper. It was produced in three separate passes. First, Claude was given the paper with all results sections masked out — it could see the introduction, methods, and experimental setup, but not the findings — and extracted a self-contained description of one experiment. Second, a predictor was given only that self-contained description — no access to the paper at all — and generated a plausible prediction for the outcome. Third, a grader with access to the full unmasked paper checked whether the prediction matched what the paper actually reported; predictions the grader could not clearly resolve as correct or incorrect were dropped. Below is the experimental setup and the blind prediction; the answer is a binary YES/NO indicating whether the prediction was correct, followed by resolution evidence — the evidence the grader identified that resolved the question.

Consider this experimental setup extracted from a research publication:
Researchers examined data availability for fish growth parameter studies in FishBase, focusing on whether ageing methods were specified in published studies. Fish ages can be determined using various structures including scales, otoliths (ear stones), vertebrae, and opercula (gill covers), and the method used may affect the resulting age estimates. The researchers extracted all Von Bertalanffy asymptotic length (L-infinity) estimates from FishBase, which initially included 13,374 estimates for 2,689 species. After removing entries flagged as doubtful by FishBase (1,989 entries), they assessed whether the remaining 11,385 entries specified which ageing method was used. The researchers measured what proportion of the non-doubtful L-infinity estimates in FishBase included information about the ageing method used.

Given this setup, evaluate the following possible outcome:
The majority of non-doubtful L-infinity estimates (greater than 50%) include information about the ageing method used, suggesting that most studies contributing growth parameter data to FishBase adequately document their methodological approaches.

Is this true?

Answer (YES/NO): YES